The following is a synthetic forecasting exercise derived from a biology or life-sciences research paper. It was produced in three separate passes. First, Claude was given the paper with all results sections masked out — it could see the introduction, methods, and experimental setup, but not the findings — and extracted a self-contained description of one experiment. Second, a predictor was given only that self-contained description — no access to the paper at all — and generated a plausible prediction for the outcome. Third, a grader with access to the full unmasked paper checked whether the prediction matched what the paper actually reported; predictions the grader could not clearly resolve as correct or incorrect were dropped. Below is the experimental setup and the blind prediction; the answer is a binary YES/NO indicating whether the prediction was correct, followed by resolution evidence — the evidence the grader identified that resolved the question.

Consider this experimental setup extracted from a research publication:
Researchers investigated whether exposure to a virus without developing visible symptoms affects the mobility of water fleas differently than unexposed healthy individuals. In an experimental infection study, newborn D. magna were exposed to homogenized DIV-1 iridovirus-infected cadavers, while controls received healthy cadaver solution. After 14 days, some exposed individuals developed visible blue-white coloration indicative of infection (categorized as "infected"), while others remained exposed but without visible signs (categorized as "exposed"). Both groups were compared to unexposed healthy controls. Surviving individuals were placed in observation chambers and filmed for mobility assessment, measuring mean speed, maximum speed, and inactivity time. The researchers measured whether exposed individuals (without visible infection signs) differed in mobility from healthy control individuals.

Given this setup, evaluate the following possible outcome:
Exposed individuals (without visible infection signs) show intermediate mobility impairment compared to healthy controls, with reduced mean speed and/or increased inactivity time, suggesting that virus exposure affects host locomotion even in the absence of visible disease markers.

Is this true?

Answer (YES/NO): NO